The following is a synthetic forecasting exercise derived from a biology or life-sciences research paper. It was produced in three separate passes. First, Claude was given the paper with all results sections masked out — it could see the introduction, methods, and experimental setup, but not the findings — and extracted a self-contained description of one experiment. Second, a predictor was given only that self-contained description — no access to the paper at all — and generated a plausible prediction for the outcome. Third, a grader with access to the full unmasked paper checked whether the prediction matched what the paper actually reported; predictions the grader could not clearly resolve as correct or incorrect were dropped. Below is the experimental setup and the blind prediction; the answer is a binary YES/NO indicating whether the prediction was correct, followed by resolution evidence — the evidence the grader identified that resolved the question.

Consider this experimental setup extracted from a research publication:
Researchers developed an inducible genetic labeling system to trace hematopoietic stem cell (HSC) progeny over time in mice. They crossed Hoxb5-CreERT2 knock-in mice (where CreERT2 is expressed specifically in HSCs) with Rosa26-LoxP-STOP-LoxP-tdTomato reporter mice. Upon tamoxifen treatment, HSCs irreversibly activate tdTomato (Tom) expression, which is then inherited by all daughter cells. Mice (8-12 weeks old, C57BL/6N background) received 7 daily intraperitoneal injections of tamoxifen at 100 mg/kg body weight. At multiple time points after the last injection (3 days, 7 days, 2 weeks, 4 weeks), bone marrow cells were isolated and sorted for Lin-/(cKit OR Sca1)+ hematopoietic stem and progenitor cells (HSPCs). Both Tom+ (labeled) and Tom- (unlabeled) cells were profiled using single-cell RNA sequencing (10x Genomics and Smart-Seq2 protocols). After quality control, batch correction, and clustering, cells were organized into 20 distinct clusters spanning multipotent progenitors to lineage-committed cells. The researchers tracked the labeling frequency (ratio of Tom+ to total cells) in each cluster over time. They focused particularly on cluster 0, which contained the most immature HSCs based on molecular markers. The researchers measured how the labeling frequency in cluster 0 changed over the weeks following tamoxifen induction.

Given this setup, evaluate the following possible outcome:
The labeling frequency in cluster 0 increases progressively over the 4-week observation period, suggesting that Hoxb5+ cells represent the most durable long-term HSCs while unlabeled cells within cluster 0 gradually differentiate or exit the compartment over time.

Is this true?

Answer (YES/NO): NO